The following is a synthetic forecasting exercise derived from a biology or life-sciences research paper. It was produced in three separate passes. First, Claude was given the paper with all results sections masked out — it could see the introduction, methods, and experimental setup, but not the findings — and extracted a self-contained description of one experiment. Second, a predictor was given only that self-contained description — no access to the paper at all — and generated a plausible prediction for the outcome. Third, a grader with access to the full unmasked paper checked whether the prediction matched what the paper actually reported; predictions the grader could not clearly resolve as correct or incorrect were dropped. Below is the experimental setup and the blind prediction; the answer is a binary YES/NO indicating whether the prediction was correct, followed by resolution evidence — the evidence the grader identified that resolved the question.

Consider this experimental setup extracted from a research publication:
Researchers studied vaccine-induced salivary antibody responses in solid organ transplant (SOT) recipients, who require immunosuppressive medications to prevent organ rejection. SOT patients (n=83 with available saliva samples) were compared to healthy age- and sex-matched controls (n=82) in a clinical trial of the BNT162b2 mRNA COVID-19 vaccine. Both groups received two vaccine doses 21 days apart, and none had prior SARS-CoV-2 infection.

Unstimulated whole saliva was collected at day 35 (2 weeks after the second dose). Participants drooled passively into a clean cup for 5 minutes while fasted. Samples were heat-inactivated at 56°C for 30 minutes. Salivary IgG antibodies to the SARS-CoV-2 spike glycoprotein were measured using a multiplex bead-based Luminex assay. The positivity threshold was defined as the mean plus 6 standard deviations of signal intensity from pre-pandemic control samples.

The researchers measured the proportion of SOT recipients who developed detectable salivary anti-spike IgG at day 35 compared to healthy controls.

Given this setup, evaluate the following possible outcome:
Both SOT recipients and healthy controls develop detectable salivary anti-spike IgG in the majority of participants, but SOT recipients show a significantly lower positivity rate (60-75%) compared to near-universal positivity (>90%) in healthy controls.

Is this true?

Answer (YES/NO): NO